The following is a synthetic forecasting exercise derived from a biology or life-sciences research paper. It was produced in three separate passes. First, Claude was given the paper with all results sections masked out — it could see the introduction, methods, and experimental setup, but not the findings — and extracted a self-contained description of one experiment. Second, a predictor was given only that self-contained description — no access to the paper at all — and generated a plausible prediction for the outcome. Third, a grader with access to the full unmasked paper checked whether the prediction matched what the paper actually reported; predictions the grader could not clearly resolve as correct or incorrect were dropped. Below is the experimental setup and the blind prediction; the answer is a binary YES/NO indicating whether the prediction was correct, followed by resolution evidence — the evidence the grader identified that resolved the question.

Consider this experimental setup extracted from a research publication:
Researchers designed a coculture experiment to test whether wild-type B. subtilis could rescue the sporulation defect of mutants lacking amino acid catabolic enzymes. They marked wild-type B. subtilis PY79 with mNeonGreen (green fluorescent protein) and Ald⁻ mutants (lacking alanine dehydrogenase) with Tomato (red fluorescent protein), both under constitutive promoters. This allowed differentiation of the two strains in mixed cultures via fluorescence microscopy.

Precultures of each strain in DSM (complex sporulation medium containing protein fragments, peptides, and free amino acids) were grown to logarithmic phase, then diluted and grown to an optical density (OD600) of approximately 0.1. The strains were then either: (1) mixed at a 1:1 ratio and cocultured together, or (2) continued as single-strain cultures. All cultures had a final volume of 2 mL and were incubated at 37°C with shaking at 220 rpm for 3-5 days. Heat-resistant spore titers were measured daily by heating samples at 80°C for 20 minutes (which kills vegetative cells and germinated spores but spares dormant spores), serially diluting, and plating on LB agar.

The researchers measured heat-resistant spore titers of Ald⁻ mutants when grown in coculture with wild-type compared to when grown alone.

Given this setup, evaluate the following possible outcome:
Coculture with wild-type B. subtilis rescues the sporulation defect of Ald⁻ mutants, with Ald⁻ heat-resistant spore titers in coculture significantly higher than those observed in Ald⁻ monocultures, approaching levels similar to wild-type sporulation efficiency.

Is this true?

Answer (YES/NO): YES